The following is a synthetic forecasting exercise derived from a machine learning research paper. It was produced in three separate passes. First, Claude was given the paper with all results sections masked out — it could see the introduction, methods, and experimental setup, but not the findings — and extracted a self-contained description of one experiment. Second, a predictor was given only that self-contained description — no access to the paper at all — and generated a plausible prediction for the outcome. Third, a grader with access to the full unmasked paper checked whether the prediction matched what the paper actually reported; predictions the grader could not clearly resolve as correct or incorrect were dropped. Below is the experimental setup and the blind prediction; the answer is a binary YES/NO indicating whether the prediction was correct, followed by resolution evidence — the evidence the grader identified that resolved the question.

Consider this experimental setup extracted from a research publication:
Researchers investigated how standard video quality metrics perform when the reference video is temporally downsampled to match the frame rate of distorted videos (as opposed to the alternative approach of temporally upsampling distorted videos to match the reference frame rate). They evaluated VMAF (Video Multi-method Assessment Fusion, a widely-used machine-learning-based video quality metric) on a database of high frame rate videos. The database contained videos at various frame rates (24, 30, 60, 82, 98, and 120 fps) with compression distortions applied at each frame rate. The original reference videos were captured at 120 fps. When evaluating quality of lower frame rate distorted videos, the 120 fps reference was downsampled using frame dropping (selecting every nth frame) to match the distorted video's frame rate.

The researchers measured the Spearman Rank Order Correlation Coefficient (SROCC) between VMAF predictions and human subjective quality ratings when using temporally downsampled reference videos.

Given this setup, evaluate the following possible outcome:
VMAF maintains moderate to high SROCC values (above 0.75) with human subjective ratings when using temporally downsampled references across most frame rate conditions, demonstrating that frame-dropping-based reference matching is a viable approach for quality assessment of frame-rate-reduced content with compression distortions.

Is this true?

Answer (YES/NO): NO